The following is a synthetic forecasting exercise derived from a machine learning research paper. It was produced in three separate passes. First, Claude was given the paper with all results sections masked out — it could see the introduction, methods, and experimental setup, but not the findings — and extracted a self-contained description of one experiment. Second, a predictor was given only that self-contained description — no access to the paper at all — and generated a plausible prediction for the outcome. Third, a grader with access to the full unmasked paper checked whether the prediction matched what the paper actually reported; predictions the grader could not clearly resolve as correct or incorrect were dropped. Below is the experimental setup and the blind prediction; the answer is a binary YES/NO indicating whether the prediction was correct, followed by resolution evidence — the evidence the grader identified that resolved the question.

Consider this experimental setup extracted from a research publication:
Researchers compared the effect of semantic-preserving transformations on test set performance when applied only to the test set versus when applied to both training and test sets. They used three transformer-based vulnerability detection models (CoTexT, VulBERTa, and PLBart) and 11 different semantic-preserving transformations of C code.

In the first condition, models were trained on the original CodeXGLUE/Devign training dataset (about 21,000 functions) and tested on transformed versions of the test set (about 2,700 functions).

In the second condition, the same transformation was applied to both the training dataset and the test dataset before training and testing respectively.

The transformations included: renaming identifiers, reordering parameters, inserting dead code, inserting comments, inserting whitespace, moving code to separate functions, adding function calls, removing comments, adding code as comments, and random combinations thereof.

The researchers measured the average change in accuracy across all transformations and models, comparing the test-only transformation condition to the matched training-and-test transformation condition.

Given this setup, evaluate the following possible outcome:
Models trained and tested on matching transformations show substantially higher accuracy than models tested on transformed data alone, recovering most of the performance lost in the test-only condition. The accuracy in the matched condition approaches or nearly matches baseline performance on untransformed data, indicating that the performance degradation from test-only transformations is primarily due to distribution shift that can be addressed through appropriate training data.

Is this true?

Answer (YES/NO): NO